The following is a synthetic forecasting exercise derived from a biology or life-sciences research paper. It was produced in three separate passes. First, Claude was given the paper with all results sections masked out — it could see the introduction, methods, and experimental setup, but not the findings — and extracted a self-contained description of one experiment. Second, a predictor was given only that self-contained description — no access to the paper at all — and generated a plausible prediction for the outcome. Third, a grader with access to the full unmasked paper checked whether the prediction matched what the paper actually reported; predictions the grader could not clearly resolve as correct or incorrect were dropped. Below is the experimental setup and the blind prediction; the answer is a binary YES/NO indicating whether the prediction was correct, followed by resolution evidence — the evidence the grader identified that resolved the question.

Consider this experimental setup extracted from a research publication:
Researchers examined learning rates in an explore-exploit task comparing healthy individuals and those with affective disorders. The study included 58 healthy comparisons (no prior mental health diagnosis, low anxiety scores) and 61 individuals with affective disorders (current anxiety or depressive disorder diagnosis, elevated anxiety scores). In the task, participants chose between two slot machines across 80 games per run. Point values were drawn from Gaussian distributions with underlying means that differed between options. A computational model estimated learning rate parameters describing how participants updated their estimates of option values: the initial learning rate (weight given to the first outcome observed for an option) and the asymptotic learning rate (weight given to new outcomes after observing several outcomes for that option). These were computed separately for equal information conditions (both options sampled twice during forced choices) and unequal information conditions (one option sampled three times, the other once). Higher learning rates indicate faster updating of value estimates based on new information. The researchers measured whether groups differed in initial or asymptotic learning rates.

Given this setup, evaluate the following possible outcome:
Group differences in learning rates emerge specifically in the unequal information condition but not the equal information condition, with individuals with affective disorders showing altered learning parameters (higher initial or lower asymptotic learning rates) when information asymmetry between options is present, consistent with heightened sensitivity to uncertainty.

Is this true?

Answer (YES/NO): NO